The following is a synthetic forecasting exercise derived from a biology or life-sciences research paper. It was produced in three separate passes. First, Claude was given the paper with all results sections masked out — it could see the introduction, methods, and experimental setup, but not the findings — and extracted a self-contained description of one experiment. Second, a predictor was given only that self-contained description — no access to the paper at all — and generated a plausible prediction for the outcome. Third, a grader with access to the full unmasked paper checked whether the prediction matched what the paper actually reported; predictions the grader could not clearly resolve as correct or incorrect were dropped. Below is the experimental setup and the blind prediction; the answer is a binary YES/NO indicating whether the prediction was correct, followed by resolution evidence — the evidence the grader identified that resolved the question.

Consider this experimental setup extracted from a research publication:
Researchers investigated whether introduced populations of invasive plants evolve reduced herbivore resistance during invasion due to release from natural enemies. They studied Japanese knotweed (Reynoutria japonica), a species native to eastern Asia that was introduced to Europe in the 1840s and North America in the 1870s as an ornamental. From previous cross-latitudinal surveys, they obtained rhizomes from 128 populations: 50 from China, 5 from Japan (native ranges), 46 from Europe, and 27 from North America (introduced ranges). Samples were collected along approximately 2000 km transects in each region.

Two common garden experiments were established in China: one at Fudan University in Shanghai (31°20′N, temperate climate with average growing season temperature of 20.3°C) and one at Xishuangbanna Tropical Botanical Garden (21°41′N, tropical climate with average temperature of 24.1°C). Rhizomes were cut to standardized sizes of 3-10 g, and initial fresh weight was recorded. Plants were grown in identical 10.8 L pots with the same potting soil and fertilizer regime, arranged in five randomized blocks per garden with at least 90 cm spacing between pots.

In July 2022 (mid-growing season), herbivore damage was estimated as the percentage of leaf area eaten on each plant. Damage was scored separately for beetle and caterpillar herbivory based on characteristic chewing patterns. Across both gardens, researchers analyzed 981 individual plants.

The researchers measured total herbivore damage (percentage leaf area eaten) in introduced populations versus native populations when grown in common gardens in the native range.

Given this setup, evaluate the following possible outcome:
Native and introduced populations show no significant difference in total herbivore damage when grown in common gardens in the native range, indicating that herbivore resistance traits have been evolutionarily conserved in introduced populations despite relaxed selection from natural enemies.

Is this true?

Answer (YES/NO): NO